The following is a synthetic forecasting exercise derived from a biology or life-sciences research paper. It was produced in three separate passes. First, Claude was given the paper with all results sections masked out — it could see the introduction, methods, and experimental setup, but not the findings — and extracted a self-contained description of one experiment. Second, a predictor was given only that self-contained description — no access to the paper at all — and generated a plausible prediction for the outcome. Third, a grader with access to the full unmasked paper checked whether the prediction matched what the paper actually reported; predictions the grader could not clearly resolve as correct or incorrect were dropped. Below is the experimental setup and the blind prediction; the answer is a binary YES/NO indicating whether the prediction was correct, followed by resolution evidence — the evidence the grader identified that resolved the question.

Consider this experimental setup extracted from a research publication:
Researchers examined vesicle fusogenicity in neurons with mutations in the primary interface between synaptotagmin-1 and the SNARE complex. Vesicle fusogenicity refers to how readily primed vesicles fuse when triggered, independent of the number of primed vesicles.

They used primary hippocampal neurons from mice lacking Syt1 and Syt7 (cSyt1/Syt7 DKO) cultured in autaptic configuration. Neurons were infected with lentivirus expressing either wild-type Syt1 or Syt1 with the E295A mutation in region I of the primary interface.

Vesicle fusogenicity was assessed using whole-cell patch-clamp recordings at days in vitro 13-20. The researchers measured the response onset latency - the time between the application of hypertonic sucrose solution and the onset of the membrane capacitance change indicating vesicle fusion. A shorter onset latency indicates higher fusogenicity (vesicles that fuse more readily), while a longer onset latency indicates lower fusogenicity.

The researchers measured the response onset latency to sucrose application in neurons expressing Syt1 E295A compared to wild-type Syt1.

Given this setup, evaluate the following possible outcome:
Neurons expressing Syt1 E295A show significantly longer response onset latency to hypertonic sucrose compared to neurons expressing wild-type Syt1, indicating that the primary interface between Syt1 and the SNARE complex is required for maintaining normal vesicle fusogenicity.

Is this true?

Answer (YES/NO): NO